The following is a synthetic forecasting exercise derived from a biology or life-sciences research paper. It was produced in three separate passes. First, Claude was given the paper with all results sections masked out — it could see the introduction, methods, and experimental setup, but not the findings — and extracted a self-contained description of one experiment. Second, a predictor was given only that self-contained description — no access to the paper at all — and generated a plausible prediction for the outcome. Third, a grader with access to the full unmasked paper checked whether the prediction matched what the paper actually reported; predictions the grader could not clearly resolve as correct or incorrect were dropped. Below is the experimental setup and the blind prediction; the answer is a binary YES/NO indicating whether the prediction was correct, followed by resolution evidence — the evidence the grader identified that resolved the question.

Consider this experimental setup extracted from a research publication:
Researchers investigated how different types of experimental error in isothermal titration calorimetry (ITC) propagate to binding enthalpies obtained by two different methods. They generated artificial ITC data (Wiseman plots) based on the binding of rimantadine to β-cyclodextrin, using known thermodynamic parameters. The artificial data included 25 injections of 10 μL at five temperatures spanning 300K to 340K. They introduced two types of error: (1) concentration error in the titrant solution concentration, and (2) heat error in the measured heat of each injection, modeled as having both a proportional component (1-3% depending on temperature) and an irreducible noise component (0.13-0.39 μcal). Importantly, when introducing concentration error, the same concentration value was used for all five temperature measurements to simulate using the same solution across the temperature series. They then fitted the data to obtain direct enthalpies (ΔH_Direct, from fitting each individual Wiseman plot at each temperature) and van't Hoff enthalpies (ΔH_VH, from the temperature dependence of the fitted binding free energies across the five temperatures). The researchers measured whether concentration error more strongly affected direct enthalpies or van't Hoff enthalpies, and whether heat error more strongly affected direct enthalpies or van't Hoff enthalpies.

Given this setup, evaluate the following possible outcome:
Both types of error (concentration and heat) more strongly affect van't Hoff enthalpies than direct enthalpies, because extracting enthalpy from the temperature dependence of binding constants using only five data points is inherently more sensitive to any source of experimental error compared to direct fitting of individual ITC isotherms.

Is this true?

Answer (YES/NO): NO